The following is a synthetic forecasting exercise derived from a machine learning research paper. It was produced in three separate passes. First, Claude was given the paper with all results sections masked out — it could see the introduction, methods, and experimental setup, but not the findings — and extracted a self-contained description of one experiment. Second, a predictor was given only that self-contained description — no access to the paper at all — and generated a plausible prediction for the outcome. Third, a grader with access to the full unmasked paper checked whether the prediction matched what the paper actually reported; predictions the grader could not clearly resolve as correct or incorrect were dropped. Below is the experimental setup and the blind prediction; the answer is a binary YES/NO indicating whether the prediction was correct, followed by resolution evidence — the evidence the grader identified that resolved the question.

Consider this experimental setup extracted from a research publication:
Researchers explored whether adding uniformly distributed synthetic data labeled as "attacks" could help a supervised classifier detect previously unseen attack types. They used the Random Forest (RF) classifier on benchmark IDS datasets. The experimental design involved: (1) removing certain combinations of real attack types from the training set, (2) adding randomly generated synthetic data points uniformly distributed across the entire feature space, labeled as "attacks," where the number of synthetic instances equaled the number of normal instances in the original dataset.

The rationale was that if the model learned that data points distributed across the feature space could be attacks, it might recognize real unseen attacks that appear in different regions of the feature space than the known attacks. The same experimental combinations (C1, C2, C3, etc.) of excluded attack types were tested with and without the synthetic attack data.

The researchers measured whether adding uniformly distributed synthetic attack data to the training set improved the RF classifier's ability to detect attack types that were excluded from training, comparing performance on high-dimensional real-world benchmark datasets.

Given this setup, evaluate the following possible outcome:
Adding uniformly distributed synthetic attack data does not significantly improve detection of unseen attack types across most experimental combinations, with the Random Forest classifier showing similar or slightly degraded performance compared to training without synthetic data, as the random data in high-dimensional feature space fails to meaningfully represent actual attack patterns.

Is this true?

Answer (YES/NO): YES